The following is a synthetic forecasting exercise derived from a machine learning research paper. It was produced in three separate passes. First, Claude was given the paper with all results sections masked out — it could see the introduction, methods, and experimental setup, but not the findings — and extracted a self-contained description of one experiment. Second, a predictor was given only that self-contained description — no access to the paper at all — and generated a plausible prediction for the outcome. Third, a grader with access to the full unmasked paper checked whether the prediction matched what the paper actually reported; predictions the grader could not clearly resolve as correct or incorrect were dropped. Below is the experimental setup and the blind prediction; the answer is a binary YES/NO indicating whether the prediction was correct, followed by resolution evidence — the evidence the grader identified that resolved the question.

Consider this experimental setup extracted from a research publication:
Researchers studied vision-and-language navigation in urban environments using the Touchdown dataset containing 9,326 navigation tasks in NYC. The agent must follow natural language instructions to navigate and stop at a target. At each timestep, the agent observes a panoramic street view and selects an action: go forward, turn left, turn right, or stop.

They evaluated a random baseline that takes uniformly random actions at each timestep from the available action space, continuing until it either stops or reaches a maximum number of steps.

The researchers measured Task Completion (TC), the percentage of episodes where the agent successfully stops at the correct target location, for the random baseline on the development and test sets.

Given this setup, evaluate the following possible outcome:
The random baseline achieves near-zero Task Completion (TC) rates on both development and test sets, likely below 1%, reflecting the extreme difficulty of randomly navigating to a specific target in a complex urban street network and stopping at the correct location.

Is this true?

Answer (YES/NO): YES